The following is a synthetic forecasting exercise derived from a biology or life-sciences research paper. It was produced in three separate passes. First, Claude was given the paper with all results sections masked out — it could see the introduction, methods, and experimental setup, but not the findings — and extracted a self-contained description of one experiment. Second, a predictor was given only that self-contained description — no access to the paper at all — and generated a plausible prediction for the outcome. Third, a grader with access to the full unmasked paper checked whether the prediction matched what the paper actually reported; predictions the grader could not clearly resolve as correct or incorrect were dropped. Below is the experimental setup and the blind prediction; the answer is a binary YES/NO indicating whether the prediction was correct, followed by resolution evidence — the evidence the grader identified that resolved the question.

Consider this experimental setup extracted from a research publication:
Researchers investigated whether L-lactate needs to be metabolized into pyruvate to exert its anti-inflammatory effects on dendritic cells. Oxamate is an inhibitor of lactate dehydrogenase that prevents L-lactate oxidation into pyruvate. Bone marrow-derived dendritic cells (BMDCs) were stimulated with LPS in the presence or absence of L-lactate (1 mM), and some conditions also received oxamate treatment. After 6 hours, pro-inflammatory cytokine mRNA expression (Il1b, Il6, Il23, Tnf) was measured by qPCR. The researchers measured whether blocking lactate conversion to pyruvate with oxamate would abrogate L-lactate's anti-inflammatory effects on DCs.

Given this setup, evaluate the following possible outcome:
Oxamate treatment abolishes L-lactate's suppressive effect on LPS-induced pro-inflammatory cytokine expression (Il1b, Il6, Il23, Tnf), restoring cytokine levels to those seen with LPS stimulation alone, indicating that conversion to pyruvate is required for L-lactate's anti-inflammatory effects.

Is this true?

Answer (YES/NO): NO